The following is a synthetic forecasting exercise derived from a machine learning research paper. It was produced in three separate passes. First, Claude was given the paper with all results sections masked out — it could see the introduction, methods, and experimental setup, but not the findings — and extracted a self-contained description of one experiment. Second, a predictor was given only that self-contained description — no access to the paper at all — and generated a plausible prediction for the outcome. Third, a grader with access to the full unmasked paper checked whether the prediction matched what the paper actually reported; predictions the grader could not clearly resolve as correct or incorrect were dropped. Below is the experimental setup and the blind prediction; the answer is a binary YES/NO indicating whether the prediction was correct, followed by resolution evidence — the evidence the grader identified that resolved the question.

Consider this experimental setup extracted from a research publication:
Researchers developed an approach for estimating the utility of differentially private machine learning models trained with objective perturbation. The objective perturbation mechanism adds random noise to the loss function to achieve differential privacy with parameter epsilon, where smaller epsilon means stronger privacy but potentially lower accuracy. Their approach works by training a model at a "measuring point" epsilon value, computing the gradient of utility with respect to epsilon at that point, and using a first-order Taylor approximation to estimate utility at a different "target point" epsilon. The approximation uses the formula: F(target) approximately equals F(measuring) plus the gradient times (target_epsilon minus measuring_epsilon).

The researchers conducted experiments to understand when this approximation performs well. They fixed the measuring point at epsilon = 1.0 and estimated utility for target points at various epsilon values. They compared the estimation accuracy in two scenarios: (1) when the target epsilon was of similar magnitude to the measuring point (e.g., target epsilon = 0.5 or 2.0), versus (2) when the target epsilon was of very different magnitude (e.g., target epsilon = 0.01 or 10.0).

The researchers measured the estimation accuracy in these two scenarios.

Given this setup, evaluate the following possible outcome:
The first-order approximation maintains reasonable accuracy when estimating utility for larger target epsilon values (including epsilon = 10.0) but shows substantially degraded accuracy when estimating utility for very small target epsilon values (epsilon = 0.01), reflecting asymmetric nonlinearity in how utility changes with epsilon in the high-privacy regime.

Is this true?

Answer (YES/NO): YES